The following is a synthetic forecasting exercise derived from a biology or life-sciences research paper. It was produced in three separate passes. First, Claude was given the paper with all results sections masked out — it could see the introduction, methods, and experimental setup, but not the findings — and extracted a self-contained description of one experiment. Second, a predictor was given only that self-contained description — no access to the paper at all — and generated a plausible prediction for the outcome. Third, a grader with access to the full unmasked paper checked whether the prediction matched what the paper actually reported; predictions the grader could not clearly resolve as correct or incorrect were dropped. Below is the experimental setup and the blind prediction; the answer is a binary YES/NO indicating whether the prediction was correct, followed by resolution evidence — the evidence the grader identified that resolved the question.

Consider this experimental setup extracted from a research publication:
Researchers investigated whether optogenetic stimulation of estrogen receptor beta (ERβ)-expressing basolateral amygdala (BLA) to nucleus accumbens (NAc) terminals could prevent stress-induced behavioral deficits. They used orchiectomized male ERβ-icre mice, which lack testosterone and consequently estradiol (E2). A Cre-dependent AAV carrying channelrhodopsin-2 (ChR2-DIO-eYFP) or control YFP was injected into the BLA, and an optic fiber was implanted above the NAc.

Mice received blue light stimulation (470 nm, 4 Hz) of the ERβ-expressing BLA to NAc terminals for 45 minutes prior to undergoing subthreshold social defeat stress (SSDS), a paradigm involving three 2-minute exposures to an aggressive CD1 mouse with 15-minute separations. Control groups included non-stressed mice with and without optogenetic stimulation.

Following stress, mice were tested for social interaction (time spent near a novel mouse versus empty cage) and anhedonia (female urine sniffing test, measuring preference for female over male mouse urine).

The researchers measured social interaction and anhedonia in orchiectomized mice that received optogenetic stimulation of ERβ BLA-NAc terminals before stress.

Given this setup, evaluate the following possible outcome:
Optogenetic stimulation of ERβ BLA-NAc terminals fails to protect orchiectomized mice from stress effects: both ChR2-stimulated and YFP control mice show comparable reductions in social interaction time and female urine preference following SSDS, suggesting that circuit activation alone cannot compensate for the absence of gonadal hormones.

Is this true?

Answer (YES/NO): NO